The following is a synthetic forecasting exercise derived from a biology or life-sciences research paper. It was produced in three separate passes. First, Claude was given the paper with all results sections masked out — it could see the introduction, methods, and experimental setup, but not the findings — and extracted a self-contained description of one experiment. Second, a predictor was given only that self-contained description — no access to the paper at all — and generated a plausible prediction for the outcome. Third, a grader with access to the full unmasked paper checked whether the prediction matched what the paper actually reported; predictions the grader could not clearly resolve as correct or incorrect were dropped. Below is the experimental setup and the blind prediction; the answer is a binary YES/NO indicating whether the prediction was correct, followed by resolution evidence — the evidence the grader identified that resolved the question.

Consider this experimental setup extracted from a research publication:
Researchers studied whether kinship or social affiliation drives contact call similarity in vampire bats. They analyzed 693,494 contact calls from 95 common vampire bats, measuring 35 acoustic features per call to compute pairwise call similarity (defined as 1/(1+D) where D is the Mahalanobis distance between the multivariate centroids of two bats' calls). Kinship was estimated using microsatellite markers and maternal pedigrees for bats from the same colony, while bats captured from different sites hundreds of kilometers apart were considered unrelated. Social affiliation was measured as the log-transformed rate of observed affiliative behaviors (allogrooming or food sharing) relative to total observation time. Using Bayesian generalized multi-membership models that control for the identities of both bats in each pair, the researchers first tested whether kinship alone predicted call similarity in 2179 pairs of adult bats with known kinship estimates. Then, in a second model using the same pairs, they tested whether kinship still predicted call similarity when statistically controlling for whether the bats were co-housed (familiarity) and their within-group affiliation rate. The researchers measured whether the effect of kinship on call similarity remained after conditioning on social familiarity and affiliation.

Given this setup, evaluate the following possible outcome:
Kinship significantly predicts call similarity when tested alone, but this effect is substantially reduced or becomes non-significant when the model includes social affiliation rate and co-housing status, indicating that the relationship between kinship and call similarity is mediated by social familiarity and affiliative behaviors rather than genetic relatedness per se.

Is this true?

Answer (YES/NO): YES